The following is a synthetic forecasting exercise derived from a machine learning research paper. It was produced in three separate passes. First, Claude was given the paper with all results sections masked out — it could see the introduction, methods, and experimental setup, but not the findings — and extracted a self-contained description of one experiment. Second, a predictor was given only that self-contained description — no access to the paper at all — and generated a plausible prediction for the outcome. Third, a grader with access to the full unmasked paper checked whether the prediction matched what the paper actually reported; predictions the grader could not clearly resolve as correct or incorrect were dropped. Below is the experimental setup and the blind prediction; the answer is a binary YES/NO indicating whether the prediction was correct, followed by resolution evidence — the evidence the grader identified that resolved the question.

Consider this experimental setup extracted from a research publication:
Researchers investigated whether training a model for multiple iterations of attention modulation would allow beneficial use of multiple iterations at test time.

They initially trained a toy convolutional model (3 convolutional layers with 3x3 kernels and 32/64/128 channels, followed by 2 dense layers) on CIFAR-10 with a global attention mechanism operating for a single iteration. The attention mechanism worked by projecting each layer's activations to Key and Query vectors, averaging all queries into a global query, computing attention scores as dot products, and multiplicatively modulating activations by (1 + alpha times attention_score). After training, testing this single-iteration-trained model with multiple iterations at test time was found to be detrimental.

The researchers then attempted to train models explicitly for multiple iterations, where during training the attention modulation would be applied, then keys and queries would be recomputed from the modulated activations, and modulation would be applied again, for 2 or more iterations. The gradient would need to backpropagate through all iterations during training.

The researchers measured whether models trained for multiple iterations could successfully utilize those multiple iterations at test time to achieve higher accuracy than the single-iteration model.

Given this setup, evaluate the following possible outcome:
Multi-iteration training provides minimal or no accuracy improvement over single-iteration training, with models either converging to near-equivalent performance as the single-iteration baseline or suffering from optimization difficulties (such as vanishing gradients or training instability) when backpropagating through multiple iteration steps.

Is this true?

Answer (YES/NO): YES